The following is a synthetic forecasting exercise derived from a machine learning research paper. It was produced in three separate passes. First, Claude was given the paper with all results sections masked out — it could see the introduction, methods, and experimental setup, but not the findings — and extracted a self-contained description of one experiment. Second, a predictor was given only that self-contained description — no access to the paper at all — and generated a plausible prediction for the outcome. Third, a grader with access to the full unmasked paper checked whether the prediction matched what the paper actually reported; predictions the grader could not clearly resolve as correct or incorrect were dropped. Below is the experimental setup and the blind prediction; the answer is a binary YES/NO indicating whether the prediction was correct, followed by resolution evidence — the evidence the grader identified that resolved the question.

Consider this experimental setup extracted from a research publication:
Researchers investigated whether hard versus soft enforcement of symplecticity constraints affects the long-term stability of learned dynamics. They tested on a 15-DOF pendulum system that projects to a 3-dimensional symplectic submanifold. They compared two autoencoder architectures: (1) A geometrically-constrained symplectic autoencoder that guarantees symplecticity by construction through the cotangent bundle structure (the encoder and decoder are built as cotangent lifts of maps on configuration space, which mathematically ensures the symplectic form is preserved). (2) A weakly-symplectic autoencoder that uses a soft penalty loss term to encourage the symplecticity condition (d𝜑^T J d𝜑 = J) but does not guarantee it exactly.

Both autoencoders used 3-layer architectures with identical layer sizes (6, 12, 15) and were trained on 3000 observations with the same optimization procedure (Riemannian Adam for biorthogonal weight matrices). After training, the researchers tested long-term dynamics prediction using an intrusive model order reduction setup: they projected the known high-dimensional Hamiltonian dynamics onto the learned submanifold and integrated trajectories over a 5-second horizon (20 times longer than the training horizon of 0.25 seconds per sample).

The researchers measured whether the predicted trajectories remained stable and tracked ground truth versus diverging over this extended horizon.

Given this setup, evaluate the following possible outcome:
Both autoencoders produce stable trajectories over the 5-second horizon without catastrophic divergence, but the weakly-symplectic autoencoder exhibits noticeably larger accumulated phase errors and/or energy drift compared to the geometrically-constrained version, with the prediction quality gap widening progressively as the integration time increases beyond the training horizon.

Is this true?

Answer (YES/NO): NO